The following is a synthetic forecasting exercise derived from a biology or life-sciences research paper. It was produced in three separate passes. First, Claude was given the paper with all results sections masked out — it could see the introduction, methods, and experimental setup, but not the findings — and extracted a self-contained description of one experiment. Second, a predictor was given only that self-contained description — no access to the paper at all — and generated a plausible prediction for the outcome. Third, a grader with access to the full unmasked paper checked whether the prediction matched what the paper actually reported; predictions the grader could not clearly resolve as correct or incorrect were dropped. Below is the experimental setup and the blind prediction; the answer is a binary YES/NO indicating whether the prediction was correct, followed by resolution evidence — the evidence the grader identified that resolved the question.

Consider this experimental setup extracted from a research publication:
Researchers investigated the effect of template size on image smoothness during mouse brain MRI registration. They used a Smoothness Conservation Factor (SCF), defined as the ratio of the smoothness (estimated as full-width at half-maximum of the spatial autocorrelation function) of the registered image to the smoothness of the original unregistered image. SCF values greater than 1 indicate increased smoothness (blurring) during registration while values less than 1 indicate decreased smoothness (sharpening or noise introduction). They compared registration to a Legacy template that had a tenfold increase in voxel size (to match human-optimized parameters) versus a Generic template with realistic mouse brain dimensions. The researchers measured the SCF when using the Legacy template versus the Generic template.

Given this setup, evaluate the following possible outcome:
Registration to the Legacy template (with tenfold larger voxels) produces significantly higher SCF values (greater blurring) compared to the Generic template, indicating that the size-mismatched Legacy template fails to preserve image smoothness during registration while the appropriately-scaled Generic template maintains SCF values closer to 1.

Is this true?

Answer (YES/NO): NO